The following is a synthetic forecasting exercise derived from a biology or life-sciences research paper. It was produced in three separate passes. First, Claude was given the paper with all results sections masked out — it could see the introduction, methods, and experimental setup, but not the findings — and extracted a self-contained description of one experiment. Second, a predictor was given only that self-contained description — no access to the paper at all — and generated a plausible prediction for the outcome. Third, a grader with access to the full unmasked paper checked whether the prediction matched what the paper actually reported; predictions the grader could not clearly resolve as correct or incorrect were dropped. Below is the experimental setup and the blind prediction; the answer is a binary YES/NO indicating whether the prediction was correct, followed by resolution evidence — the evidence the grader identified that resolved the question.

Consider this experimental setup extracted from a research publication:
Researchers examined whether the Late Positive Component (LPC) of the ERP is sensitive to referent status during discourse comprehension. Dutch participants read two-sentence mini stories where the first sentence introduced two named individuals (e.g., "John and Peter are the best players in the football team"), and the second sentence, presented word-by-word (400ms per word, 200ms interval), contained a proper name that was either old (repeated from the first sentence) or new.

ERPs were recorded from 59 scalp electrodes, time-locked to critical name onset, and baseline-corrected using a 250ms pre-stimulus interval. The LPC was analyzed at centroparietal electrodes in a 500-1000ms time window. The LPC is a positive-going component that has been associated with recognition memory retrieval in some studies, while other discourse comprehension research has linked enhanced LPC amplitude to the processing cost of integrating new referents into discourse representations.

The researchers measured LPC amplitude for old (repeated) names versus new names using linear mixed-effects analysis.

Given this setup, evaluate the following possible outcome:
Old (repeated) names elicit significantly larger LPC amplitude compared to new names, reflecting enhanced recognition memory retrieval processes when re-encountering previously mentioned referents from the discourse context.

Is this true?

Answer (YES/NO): NO